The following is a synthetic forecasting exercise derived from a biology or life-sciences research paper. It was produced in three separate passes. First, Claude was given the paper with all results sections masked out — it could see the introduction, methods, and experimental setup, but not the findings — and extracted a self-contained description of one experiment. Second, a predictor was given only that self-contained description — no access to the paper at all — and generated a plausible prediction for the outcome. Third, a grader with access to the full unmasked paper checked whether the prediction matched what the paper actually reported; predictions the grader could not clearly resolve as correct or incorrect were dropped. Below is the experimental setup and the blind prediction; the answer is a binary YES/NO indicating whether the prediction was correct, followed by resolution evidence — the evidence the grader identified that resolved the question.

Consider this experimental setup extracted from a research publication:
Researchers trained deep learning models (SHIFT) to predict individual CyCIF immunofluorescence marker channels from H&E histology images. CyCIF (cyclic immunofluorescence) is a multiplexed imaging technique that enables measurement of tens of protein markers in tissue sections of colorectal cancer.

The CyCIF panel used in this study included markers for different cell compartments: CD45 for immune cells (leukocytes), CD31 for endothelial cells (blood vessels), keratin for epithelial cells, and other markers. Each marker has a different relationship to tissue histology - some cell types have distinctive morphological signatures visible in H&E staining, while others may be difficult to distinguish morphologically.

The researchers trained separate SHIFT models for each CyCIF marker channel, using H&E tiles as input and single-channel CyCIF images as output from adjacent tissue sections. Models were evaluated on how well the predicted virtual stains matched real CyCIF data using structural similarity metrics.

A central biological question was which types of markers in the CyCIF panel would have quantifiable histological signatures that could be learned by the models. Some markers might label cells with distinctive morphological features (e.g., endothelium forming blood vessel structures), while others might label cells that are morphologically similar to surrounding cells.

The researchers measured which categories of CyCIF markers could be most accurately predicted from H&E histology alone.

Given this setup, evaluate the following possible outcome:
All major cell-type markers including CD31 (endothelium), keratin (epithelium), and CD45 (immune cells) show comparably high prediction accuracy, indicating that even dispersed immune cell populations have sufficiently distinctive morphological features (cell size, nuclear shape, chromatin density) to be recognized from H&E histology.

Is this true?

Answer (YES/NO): NO